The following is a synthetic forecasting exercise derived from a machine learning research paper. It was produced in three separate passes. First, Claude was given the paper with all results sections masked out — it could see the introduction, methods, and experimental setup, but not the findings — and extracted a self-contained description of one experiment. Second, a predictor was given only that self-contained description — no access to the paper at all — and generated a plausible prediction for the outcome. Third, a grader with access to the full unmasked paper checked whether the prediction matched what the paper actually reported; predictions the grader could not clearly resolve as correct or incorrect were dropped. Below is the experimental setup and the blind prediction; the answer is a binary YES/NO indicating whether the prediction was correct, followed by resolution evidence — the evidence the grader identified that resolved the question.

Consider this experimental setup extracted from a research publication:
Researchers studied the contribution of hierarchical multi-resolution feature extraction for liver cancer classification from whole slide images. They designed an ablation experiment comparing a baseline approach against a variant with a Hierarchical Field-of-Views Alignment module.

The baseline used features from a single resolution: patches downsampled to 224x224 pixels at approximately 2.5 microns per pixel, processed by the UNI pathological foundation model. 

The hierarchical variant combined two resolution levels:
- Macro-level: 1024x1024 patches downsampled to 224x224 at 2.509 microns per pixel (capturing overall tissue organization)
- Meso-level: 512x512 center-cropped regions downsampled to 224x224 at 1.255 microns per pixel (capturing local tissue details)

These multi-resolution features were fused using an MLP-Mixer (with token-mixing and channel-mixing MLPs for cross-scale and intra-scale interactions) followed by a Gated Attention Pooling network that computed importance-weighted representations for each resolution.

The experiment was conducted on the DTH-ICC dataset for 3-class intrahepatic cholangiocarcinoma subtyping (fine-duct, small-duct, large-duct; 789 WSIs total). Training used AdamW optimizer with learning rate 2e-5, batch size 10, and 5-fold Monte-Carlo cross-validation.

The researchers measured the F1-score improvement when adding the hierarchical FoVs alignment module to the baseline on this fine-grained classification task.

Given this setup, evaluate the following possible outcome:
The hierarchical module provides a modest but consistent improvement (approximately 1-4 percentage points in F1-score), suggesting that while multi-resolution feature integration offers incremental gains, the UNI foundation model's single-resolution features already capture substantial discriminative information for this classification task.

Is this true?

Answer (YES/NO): YES